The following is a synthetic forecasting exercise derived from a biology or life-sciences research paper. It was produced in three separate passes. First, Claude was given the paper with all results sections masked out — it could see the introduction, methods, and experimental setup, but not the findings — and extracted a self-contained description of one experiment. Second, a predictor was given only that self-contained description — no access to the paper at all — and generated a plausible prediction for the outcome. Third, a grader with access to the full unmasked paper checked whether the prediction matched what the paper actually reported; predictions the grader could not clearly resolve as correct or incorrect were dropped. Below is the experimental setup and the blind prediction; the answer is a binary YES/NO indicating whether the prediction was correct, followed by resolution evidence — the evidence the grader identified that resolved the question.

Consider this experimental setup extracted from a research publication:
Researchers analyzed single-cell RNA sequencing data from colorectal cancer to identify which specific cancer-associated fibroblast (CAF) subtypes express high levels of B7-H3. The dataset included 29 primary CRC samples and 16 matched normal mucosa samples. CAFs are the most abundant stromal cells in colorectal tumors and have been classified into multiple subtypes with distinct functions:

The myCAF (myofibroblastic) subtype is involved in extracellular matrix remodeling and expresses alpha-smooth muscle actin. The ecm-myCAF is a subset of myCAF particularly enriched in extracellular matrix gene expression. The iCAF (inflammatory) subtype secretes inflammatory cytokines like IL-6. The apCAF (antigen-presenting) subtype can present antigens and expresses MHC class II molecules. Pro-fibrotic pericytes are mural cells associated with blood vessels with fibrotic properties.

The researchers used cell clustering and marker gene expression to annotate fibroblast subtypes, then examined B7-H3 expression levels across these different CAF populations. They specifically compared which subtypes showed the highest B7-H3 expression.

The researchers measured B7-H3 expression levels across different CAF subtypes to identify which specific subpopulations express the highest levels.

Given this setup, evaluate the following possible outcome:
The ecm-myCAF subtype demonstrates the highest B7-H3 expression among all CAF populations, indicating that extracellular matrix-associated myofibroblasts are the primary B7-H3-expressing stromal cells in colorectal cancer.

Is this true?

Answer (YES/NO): YES